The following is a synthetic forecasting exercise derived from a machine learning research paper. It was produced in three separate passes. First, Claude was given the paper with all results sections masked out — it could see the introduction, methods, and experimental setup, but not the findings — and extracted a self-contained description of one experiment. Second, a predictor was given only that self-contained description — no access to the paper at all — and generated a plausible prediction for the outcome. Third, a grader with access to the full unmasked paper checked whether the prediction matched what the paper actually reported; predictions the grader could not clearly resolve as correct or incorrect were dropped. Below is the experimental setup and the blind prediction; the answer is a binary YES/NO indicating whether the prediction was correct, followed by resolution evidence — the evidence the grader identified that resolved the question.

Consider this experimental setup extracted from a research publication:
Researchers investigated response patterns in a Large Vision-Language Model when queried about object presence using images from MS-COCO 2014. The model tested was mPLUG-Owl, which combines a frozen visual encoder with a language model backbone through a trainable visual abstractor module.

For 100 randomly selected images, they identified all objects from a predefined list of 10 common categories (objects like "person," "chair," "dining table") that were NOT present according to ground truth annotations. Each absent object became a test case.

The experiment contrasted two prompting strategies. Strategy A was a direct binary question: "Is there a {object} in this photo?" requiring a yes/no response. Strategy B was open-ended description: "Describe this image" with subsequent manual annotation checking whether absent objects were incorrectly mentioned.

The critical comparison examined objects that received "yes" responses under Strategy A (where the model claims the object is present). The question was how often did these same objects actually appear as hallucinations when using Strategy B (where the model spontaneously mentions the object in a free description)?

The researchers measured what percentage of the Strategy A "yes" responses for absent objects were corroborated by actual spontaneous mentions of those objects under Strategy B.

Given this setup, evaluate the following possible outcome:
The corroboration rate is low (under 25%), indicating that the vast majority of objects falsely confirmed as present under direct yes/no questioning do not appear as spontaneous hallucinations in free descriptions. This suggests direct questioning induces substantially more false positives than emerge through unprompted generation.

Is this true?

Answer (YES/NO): YES